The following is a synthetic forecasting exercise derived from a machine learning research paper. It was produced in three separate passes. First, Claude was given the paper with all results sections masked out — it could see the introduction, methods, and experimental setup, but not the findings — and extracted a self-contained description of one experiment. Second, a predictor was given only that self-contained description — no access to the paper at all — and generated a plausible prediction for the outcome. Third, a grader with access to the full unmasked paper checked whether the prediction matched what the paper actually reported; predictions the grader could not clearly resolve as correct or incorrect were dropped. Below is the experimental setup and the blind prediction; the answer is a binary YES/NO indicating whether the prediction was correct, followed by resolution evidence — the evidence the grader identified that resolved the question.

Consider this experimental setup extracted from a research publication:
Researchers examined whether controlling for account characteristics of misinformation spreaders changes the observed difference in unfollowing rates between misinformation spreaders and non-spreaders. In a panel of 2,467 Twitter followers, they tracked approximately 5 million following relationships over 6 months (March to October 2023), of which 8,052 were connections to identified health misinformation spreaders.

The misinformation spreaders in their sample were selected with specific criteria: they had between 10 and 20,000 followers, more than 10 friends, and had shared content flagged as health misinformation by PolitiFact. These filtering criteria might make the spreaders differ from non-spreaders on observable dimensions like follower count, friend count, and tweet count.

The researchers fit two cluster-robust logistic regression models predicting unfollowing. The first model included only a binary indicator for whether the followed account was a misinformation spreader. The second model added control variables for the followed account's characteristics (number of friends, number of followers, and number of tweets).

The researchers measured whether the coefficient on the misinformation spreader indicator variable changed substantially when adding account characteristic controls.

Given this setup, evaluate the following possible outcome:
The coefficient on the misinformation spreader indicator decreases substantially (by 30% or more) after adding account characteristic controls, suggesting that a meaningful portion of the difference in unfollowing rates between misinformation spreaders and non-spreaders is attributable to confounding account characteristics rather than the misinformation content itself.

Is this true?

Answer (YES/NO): NO